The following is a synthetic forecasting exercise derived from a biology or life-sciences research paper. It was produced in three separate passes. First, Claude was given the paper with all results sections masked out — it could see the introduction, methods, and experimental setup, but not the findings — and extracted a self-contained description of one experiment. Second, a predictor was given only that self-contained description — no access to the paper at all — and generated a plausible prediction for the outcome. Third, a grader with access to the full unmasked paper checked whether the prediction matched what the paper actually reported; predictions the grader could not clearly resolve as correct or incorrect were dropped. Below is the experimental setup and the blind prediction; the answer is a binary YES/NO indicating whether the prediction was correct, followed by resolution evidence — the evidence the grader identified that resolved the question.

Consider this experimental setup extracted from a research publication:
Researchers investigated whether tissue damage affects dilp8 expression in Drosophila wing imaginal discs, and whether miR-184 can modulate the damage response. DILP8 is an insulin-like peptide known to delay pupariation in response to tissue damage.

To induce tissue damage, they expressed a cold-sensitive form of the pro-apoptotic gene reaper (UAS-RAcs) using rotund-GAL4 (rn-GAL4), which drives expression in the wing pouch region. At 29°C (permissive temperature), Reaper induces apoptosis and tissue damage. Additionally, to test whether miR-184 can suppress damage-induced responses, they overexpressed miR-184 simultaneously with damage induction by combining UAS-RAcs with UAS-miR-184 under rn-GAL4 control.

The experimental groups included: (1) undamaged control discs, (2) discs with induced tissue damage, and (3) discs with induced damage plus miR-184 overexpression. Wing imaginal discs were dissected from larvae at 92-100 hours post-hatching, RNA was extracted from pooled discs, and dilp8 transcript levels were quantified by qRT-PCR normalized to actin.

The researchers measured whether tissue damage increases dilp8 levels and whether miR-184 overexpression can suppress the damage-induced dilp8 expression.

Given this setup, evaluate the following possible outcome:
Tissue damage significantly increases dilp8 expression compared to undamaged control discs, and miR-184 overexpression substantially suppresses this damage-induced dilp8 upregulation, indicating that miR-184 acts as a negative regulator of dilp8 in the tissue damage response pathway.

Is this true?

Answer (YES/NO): YES